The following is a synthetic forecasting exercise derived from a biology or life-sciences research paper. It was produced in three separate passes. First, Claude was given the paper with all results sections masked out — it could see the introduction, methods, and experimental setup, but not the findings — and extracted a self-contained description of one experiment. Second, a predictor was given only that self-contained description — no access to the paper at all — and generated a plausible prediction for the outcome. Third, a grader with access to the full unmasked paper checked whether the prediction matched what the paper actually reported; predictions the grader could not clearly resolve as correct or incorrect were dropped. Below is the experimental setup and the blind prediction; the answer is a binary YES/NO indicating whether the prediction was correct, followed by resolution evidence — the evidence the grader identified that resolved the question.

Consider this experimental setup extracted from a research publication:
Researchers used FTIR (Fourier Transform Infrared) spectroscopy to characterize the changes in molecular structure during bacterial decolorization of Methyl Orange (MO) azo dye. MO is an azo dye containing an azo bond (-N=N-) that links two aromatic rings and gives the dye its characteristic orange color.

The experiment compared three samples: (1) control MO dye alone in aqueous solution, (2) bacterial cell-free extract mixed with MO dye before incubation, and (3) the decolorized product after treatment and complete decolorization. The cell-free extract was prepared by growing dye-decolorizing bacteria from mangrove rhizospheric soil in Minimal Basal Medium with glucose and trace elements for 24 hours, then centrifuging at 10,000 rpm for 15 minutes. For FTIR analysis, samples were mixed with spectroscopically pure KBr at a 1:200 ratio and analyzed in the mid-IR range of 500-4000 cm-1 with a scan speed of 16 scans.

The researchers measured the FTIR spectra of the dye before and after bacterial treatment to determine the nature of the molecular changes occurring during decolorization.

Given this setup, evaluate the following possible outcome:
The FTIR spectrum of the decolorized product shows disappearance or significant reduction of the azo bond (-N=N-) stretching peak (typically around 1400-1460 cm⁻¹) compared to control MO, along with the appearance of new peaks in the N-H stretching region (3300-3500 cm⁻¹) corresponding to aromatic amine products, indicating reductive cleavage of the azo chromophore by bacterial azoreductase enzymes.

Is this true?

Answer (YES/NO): NO